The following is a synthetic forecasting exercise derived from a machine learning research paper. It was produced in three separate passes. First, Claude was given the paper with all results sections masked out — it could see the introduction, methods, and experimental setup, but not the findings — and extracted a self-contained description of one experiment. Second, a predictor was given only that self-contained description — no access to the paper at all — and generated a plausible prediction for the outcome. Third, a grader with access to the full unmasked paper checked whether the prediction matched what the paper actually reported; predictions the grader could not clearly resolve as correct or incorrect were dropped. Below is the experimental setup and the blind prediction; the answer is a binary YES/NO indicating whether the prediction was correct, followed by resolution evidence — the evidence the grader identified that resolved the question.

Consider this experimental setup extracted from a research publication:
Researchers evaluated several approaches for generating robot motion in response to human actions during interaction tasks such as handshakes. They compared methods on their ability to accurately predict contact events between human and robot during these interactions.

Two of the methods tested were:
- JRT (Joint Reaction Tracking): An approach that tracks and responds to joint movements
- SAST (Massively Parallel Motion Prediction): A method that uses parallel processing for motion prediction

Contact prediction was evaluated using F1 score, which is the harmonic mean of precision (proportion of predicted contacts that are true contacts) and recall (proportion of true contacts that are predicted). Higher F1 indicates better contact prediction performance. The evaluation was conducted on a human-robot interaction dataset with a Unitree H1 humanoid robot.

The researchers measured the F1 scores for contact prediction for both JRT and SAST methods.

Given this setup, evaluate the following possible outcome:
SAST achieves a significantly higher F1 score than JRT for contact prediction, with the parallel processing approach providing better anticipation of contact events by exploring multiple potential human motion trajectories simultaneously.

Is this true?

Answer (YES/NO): NO